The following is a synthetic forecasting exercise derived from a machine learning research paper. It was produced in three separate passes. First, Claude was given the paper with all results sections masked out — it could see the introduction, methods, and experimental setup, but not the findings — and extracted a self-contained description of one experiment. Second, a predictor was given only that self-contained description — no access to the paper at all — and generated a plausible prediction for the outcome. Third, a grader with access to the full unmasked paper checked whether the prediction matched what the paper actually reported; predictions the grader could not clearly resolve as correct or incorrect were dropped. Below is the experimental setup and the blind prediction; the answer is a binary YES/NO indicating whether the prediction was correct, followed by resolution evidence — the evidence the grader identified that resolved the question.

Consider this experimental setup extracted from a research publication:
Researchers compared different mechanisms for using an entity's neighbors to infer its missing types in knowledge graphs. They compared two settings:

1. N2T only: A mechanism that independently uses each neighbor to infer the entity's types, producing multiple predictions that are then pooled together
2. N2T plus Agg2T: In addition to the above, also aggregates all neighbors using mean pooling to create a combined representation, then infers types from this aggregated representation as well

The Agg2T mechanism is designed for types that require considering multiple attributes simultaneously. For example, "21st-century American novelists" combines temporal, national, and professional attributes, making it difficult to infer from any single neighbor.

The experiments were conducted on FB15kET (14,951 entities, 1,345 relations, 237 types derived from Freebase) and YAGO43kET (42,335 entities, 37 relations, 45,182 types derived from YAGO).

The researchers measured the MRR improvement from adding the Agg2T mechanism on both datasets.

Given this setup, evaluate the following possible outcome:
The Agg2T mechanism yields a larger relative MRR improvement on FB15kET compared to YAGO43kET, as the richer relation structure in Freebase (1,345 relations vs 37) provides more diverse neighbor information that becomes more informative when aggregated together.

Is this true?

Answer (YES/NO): NO